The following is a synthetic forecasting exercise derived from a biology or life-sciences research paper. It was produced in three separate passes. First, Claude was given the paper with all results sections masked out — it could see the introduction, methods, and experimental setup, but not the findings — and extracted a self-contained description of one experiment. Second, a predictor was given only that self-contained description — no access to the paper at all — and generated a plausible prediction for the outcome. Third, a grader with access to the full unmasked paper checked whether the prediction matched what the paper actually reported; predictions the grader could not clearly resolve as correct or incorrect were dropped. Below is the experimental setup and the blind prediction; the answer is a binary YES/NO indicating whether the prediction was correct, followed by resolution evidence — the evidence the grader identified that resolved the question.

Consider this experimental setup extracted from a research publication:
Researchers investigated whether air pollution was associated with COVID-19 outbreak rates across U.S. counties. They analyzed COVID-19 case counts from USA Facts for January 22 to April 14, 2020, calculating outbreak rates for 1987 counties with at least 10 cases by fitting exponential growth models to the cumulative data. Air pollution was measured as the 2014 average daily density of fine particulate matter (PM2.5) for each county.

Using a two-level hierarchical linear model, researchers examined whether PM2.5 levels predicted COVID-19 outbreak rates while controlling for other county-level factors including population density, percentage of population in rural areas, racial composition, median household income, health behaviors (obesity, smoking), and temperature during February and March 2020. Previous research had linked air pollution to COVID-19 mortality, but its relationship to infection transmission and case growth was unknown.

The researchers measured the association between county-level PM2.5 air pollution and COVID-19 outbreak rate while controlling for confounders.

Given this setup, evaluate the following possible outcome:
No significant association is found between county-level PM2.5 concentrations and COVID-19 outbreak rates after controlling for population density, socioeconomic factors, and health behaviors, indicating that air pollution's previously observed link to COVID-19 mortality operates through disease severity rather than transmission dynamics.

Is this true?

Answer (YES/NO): NO